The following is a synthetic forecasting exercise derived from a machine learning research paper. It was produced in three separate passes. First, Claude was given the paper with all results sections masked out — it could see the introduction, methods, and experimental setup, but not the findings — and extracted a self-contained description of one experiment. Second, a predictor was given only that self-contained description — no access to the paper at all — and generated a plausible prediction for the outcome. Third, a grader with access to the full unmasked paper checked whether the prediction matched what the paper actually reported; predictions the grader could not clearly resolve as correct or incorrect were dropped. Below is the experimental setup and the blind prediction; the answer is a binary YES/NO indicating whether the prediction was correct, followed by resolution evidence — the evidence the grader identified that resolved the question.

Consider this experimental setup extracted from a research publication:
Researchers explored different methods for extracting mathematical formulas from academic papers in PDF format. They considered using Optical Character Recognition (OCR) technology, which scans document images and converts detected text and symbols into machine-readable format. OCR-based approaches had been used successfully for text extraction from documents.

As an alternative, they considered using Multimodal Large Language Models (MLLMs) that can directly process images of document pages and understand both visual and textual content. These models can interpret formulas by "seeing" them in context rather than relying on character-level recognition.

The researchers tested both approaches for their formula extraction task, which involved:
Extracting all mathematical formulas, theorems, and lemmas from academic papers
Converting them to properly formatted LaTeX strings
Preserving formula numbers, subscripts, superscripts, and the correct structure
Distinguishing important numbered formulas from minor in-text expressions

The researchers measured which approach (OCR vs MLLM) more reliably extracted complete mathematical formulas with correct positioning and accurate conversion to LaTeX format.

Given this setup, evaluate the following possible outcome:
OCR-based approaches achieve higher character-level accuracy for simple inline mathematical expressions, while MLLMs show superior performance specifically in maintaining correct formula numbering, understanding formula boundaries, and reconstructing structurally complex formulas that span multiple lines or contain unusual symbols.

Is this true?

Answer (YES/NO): NO